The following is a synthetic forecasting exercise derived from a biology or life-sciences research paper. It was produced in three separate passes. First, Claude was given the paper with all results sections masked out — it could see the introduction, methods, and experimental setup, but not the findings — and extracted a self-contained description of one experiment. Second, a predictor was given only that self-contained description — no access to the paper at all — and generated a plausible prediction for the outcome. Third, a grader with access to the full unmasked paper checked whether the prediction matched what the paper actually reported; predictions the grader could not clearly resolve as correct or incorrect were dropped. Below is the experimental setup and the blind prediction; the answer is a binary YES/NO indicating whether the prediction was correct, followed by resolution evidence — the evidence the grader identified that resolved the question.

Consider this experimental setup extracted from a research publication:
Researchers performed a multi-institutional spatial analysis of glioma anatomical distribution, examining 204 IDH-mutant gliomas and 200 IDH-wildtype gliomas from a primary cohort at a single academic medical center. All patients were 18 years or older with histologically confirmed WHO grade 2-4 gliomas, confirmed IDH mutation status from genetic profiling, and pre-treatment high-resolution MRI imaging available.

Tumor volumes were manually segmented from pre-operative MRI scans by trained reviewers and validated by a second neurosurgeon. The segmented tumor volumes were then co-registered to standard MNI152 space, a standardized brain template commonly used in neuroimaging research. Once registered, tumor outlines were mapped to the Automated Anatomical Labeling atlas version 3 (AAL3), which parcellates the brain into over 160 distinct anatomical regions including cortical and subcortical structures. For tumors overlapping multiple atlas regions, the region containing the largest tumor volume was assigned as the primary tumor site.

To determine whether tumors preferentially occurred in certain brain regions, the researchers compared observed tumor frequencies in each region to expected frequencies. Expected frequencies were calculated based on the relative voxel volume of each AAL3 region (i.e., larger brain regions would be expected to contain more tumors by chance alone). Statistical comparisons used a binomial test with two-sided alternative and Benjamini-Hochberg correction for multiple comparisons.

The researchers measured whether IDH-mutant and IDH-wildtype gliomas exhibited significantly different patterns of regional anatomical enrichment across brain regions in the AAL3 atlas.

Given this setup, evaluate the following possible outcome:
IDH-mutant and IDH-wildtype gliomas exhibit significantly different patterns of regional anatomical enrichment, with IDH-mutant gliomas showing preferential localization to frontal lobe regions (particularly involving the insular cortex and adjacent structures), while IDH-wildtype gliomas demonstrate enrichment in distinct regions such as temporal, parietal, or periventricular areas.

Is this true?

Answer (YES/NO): NO